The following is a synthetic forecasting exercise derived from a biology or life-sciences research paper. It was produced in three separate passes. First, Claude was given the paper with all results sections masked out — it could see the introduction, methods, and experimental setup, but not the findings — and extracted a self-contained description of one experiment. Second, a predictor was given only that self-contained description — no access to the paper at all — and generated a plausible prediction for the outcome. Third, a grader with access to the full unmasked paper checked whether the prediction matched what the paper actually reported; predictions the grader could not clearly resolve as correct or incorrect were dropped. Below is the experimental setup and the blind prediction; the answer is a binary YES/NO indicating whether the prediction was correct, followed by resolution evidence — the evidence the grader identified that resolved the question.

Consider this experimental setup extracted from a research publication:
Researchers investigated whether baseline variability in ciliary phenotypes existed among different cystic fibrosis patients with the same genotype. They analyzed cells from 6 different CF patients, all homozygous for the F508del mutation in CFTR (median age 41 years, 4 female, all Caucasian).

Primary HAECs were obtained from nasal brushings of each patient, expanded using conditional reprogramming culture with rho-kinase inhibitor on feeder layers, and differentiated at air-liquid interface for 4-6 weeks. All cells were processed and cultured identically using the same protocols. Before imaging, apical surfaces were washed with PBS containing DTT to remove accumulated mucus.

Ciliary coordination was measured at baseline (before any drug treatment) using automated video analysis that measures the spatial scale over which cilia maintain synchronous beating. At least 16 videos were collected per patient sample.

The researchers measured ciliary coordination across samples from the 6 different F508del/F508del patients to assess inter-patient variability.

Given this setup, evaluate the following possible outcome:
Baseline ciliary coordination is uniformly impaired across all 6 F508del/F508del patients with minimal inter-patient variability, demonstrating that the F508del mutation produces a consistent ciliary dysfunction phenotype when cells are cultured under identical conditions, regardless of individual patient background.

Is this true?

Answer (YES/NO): YES